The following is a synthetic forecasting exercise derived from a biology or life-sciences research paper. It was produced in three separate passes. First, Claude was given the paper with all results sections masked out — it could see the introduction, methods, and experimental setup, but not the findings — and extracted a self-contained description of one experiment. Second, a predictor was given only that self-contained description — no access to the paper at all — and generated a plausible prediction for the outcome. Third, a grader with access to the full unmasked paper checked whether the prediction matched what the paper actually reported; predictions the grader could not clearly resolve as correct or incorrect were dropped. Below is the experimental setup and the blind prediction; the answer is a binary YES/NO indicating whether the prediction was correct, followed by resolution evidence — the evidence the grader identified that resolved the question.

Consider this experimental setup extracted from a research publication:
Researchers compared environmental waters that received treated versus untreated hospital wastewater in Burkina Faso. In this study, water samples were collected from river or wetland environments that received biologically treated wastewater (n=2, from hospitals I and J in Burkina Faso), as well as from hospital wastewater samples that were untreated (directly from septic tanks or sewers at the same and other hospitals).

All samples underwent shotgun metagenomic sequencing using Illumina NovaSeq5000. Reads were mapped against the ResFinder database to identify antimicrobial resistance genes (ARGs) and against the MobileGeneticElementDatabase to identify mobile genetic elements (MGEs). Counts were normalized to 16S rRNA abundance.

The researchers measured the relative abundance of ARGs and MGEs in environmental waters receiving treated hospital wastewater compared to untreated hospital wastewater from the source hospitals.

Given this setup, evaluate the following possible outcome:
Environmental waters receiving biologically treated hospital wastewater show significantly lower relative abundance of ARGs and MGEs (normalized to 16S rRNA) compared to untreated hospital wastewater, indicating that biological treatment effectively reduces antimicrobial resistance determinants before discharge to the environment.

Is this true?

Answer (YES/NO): NO